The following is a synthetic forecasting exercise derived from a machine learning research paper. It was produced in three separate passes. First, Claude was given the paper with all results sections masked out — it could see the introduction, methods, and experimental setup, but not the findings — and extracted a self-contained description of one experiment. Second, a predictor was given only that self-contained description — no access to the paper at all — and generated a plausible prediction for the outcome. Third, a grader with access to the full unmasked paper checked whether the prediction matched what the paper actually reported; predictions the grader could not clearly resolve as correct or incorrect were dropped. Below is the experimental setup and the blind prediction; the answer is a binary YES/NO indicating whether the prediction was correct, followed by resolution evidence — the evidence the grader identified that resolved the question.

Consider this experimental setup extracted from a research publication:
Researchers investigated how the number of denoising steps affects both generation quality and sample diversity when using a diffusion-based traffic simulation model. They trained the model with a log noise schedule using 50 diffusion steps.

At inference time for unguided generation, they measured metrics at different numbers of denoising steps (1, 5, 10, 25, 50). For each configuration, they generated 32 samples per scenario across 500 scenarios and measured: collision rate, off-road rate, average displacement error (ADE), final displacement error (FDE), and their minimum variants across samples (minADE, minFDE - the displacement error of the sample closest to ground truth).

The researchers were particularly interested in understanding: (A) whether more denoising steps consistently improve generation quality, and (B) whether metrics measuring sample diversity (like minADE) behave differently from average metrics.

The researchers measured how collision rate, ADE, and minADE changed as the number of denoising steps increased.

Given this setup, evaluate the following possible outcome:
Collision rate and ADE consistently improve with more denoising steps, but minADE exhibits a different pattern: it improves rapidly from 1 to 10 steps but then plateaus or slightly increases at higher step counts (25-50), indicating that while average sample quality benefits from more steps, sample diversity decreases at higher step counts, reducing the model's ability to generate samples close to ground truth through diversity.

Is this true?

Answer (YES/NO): NO